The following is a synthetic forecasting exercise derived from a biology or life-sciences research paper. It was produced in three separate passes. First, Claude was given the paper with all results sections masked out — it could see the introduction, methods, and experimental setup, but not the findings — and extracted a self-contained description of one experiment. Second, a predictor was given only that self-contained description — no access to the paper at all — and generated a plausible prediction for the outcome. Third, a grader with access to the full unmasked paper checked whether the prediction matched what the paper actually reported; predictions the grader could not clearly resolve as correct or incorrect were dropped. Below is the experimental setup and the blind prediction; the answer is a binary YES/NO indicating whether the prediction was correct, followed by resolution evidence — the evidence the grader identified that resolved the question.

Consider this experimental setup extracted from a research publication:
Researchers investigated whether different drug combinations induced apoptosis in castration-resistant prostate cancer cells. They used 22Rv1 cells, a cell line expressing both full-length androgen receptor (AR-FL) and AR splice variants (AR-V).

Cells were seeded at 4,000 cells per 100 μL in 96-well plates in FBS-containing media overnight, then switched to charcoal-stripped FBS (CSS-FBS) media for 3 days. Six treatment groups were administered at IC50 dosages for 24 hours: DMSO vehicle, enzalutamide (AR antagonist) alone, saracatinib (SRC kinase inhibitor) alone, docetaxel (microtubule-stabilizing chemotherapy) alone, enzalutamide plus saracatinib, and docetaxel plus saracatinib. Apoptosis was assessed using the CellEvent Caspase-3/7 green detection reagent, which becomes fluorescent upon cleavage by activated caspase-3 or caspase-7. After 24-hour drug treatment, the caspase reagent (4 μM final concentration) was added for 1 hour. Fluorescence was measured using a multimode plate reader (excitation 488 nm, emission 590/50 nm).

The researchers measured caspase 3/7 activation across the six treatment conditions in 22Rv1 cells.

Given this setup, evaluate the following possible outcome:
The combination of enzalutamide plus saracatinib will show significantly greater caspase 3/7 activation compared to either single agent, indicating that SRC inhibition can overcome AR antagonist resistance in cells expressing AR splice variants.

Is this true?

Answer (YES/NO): YES